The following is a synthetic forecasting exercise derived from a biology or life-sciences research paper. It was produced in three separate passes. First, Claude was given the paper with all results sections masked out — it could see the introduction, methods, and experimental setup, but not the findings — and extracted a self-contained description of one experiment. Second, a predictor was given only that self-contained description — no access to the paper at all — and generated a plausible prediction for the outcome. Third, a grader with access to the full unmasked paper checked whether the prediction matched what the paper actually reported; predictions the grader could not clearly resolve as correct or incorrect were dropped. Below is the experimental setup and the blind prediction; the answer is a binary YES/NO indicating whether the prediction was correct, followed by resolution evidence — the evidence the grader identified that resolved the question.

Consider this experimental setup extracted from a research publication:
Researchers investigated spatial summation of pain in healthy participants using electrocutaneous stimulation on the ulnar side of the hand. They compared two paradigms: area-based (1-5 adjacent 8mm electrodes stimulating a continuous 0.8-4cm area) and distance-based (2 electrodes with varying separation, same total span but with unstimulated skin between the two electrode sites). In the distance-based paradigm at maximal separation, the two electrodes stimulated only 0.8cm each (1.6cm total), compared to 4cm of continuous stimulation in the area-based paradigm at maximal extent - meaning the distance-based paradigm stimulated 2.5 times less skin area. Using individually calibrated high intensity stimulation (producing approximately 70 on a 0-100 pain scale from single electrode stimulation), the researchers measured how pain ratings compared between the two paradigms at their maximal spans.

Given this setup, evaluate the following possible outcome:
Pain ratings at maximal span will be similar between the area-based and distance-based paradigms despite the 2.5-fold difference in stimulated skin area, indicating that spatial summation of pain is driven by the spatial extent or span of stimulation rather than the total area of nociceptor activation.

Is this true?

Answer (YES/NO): YES